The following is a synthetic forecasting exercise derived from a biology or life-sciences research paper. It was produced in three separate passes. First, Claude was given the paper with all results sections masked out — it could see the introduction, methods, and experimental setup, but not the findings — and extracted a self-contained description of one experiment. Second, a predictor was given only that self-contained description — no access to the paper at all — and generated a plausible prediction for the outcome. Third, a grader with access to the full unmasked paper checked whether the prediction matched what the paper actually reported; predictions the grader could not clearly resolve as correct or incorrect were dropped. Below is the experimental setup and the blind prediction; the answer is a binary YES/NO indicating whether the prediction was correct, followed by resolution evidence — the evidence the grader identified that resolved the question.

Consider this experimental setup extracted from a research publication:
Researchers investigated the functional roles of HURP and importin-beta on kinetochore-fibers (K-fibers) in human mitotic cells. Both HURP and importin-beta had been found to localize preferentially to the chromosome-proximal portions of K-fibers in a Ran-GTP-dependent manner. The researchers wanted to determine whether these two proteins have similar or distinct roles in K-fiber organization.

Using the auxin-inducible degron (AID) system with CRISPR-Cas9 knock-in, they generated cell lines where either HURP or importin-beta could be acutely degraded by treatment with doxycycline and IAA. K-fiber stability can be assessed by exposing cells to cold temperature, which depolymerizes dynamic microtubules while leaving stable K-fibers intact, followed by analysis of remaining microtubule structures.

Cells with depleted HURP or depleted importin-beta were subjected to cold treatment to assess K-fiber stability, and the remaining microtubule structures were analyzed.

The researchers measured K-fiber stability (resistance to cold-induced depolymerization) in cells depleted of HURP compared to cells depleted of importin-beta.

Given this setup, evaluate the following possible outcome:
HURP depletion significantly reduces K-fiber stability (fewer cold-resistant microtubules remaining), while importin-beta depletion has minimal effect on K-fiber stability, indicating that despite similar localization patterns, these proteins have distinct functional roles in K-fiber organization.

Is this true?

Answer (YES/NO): YES